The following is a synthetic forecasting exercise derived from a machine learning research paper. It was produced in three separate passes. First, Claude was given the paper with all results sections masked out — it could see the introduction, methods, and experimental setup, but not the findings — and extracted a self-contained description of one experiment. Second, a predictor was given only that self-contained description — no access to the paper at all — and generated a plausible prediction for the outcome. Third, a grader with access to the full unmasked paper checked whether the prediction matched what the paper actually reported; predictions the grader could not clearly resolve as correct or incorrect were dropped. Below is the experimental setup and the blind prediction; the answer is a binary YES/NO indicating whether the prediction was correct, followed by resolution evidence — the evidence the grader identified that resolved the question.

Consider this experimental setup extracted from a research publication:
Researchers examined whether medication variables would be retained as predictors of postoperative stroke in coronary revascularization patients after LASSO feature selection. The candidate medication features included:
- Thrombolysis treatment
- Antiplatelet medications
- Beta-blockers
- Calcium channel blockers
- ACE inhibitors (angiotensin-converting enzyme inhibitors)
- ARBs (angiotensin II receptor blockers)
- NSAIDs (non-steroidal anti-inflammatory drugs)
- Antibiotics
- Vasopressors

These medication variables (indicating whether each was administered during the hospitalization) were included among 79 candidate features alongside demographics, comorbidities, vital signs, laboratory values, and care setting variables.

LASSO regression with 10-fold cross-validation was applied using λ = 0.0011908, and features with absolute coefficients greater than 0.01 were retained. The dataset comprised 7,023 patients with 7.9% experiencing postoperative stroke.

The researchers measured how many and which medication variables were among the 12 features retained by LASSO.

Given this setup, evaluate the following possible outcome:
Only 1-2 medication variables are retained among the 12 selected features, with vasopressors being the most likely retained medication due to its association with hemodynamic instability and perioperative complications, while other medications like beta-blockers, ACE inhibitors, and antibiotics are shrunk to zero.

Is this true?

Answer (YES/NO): NO